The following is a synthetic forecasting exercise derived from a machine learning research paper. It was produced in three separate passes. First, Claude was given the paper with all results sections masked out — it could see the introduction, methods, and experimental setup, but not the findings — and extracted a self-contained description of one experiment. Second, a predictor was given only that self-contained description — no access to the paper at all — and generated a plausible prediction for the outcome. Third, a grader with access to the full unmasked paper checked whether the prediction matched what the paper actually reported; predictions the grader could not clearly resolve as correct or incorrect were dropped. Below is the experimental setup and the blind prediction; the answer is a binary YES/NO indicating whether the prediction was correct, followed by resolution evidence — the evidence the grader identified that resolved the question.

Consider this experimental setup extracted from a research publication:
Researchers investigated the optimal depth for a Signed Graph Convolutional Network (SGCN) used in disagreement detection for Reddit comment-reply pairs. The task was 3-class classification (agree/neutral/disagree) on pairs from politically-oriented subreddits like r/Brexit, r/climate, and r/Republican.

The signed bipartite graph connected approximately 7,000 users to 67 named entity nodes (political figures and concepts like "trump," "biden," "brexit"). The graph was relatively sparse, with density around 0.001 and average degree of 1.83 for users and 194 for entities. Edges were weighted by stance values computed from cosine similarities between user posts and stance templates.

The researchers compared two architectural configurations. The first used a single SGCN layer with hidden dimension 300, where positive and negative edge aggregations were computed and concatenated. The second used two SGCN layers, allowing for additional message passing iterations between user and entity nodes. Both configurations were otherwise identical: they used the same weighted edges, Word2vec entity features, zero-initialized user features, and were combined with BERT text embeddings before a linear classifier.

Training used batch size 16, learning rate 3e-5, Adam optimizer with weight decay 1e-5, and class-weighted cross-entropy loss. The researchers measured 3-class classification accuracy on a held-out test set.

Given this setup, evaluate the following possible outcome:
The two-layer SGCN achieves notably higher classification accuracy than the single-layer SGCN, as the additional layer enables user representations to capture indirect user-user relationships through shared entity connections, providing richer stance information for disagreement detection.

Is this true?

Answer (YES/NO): NO